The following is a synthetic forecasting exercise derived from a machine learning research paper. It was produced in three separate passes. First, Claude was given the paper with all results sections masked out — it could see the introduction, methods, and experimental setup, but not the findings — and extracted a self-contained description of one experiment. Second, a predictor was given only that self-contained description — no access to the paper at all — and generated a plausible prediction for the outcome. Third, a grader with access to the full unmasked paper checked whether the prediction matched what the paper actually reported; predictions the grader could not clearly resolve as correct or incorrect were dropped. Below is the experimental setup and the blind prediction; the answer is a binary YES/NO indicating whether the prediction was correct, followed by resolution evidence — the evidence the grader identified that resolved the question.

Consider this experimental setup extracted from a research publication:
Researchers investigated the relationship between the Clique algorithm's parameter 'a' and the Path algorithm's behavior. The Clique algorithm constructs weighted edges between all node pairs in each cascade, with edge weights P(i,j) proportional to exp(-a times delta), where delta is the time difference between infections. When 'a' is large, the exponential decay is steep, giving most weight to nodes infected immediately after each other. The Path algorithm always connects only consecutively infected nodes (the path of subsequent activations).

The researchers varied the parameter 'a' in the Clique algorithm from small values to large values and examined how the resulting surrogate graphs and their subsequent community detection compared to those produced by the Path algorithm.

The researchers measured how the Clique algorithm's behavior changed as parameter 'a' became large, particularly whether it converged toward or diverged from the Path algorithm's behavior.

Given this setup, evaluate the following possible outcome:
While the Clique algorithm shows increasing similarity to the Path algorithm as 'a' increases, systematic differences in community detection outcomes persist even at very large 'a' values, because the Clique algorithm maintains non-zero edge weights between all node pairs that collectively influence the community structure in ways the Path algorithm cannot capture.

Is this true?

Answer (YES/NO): NO